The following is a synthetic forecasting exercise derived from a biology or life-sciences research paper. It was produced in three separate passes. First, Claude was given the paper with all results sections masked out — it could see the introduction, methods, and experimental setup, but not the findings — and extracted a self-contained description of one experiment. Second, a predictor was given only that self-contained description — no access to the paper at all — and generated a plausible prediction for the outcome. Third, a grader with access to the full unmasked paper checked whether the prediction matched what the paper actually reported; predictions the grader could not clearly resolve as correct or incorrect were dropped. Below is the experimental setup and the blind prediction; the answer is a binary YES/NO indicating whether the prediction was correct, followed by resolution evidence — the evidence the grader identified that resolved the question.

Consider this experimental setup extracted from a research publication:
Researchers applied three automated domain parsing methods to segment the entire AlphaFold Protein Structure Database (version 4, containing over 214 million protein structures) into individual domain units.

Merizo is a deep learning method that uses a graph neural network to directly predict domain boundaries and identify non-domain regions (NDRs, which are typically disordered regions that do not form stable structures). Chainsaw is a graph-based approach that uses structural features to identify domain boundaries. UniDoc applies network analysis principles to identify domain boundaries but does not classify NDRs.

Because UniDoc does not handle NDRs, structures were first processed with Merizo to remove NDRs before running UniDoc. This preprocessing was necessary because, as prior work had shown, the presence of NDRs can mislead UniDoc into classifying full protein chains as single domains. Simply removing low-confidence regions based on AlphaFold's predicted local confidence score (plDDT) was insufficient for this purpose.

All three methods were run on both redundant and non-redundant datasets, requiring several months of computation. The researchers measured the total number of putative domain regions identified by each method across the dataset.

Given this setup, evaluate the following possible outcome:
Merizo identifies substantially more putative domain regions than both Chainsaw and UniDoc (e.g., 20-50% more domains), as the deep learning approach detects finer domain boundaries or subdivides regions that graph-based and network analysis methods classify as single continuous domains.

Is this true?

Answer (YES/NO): NO